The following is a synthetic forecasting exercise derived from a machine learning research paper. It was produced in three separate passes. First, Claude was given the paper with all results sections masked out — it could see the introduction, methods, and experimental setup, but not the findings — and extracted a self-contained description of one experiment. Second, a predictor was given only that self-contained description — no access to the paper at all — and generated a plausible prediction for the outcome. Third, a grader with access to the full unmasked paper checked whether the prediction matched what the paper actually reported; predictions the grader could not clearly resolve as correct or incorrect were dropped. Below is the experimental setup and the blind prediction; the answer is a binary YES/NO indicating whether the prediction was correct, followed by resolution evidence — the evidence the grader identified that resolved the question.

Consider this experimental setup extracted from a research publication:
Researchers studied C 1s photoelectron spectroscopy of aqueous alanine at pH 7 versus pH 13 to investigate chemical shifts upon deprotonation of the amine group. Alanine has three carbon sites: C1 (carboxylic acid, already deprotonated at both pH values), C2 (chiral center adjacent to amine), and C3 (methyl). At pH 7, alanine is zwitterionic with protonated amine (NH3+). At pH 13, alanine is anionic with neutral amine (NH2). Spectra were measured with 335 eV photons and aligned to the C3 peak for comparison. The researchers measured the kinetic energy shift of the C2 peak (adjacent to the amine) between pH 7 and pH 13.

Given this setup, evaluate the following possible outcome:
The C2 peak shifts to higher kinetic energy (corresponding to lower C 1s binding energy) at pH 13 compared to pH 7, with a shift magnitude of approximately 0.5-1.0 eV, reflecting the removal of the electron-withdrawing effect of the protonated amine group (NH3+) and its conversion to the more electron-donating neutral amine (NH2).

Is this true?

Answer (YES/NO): NO